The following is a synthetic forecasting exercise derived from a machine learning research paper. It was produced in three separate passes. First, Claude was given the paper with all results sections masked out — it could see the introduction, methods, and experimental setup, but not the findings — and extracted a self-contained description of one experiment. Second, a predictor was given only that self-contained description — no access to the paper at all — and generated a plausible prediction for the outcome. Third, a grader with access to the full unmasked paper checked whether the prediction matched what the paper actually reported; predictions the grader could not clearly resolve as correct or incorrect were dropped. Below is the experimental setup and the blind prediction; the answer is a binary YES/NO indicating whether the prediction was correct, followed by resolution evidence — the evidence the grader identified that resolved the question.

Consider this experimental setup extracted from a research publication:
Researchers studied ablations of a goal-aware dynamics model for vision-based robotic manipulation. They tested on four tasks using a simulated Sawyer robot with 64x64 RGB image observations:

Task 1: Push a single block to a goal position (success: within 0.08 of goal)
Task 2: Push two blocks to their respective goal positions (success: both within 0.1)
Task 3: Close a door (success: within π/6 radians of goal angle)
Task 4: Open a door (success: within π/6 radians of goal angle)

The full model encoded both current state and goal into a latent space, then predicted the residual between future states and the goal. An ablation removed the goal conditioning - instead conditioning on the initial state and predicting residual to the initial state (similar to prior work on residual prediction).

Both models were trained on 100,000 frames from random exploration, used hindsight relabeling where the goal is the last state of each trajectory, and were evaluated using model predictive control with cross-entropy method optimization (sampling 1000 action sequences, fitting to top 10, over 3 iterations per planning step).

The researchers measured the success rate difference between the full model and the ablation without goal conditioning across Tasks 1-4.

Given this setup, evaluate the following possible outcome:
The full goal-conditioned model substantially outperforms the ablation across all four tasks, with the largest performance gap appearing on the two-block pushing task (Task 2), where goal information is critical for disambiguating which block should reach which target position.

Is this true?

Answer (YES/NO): NO